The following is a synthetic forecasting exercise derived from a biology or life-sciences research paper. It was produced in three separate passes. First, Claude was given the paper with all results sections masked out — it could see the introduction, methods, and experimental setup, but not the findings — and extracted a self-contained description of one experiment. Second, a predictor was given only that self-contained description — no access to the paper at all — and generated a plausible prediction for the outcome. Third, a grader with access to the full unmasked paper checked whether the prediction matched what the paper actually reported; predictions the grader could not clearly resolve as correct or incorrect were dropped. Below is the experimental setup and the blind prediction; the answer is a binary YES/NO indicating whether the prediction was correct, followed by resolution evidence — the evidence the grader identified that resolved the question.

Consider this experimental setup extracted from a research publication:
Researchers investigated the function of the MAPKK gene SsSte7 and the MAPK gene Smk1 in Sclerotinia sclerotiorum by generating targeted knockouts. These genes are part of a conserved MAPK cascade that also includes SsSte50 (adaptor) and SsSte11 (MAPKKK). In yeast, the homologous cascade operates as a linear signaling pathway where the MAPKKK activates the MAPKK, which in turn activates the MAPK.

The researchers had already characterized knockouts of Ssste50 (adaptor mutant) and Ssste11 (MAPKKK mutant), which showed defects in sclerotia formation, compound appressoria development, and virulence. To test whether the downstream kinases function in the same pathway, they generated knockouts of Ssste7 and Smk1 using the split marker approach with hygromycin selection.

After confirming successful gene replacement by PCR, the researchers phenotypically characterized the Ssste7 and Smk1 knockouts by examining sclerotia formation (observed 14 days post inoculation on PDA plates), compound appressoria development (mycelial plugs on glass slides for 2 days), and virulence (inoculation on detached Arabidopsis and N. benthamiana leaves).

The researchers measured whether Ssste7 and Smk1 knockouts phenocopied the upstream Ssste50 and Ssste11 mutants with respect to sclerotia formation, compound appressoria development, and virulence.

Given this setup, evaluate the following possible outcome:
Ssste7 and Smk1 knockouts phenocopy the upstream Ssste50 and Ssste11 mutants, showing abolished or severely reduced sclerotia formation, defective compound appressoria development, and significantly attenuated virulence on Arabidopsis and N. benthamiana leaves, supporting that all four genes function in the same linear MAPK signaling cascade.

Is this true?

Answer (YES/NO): YES